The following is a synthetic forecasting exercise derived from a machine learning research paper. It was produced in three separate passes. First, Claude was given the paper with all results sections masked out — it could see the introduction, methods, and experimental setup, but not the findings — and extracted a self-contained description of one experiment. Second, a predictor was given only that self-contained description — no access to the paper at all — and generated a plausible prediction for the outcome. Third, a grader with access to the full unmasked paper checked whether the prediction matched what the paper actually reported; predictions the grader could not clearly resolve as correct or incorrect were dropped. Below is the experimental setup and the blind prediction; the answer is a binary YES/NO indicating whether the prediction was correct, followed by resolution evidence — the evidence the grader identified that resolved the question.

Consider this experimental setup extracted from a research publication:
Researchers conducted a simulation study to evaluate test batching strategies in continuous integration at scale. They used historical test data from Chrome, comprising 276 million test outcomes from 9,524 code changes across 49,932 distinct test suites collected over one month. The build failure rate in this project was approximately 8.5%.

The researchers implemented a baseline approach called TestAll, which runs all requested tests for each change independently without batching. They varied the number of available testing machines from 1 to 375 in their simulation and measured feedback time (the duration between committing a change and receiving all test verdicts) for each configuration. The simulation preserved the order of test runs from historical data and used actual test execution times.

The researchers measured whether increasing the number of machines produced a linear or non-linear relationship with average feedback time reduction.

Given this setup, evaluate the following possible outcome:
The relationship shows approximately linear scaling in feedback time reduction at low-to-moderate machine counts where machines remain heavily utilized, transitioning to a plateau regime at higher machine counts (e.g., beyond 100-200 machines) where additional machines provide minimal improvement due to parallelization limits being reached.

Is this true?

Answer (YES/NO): NO